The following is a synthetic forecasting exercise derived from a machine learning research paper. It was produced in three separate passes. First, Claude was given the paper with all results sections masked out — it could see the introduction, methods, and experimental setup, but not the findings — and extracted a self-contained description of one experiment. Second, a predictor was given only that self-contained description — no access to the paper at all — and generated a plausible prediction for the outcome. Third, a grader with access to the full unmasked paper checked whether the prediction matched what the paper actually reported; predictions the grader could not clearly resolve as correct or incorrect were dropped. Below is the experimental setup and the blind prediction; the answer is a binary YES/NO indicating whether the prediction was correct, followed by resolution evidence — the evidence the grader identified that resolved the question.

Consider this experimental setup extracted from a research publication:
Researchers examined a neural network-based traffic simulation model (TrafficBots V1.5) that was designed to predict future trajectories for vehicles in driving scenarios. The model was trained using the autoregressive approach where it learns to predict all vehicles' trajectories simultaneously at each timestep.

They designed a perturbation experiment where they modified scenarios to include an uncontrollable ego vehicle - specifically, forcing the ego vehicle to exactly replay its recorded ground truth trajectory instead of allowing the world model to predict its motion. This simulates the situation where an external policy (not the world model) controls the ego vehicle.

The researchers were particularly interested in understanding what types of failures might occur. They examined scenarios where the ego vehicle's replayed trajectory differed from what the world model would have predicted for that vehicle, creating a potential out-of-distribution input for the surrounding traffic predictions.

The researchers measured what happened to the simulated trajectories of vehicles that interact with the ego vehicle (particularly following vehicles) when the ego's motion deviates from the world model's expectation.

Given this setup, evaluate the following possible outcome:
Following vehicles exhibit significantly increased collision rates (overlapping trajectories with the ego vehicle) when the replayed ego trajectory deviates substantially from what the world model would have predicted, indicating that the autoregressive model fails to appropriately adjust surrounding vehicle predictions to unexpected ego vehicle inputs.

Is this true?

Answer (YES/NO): YES